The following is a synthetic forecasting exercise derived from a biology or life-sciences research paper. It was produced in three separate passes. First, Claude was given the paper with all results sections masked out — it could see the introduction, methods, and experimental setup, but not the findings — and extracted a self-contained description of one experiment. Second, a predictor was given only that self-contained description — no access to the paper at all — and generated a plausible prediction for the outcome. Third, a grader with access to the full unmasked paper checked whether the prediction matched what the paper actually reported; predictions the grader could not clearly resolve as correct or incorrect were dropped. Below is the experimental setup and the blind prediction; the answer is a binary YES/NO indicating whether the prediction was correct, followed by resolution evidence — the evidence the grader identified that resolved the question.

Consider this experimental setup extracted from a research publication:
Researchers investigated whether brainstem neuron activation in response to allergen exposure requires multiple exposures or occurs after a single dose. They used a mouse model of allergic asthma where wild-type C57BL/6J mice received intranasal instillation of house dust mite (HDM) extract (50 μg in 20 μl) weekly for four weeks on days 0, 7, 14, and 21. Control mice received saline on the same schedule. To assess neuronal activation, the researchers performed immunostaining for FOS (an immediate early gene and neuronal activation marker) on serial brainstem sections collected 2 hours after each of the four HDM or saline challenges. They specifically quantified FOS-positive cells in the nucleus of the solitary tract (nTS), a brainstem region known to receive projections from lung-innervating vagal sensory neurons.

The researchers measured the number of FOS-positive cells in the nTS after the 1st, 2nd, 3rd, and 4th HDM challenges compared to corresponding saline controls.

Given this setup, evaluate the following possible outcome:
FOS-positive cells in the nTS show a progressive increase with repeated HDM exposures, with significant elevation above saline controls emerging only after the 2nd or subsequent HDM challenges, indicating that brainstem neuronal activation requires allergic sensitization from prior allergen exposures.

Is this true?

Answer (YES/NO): NO